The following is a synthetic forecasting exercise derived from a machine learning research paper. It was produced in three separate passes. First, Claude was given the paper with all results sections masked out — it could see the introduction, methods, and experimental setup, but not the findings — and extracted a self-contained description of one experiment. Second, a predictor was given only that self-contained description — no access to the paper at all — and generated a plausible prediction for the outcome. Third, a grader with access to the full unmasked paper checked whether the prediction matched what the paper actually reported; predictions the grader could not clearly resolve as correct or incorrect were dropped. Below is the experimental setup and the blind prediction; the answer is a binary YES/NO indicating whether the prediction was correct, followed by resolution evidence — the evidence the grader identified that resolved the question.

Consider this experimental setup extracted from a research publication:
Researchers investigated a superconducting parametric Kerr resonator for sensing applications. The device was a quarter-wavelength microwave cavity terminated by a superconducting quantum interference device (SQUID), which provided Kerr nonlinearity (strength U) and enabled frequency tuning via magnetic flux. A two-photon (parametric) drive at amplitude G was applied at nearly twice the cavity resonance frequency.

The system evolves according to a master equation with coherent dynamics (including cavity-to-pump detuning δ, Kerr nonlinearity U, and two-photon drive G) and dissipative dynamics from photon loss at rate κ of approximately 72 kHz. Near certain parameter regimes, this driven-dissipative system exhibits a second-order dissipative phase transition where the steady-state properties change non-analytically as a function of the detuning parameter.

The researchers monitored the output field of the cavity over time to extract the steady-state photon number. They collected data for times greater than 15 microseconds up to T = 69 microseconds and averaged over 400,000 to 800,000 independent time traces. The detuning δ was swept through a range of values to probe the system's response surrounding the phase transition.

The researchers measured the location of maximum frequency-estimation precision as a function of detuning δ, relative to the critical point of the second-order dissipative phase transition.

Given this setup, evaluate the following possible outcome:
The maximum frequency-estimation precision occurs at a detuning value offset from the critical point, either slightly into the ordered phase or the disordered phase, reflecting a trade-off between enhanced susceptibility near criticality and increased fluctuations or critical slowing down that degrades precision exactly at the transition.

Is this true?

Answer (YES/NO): NO